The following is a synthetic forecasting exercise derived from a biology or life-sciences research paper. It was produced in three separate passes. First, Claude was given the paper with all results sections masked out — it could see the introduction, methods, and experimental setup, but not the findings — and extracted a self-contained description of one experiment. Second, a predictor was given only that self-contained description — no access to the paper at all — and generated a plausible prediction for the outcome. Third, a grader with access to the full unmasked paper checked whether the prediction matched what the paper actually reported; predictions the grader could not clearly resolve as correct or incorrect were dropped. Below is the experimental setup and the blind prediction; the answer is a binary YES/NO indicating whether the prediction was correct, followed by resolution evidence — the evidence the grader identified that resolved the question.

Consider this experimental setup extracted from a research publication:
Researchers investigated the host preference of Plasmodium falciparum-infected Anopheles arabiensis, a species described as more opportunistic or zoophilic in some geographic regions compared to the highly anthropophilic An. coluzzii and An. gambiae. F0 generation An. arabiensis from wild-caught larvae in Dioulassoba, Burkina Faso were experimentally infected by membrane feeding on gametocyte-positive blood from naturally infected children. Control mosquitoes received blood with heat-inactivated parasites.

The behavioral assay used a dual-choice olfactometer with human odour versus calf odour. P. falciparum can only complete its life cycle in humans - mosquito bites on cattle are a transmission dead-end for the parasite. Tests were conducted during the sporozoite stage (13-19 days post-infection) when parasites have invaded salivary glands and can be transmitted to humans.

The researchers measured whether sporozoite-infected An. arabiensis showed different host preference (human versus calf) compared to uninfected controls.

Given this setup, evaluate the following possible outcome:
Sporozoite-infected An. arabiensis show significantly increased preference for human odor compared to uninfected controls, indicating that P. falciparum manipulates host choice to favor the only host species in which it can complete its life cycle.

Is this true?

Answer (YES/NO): NO